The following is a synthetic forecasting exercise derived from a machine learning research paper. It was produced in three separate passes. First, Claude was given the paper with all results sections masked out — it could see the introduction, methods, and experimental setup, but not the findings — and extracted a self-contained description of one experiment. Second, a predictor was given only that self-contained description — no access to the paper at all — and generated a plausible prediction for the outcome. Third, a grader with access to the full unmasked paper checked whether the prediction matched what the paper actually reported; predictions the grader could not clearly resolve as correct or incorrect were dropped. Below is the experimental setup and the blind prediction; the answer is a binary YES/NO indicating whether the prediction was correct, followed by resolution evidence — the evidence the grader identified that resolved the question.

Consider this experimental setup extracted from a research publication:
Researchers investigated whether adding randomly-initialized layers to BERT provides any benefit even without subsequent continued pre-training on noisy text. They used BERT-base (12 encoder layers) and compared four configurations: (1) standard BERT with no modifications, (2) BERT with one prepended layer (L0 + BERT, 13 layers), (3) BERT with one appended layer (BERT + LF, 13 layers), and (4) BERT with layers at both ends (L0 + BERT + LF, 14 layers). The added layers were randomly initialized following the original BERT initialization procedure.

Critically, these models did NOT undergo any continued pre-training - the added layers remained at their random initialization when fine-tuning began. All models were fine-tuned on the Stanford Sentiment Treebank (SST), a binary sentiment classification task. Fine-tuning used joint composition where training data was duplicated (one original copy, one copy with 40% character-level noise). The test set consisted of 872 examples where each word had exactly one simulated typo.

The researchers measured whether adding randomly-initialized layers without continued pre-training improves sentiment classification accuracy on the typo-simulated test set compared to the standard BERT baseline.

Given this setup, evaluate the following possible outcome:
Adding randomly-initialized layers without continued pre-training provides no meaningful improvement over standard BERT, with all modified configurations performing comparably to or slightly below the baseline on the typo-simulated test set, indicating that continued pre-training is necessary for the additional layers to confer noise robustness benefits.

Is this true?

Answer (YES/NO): YES